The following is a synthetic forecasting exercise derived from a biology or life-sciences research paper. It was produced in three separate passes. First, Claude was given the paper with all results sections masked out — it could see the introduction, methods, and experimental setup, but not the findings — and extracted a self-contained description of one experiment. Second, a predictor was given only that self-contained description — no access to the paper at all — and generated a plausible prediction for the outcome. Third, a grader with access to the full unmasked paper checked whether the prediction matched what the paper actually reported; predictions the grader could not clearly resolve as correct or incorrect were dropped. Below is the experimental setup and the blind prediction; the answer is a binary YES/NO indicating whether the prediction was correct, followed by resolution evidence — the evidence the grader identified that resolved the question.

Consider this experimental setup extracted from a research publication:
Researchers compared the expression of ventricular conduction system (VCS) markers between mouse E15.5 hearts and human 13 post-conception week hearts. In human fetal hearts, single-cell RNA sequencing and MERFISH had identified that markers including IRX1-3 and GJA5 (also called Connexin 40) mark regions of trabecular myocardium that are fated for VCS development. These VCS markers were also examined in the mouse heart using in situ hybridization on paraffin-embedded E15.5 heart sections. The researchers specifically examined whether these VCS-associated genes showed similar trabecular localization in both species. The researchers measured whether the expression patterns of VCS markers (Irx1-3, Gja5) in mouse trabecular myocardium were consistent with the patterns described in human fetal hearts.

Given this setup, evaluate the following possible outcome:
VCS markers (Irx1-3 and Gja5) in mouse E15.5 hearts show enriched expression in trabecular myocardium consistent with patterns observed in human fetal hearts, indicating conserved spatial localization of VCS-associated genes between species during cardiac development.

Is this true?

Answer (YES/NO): YES